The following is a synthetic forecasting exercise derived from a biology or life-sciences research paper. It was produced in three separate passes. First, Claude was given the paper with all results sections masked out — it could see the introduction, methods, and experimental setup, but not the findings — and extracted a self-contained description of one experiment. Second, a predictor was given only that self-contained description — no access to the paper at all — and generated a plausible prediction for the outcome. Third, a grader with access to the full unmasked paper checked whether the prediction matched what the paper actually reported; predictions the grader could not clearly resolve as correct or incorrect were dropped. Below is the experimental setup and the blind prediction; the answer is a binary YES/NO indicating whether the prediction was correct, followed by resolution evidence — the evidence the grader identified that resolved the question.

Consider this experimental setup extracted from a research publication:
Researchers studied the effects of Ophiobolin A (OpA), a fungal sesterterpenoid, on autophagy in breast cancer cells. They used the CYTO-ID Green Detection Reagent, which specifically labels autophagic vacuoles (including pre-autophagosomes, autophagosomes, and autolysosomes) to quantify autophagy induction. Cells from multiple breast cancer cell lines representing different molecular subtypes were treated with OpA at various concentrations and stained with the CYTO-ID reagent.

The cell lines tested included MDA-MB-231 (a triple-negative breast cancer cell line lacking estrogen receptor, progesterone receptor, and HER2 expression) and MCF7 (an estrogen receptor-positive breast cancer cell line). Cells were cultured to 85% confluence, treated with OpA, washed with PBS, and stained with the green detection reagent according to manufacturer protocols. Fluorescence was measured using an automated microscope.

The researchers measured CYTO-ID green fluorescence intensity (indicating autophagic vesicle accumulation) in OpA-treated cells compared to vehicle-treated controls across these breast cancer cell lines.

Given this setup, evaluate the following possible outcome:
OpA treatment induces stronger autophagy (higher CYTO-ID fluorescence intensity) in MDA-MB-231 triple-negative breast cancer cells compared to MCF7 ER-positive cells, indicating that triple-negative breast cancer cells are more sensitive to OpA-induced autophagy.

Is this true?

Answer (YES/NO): NO